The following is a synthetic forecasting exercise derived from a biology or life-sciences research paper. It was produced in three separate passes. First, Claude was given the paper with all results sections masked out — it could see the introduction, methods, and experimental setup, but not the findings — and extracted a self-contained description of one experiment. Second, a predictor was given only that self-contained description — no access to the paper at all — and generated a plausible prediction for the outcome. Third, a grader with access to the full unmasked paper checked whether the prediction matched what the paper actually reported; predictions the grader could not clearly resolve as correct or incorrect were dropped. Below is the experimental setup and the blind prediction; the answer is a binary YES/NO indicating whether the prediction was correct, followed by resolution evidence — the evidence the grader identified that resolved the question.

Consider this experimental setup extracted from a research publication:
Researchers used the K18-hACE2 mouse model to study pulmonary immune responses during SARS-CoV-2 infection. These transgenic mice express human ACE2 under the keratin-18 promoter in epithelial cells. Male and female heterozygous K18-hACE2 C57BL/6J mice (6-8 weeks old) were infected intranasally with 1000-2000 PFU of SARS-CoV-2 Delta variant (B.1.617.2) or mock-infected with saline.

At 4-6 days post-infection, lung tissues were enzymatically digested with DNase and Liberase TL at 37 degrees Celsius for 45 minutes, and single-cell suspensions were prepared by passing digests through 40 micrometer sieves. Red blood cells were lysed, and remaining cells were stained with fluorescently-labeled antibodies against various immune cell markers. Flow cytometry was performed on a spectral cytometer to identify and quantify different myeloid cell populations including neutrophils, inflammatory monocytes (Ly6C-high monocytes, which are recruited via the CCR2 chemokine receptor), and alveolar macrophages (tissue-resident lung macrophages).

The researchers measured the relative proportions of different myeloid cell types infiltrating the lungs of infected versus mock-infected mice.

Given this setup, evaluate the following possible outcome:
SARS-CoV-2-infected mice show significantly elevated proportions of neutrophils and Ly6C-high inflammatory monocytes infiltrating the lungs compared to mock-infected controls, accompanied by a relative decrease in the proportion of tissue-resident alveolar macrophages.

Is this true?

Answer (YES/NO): NO